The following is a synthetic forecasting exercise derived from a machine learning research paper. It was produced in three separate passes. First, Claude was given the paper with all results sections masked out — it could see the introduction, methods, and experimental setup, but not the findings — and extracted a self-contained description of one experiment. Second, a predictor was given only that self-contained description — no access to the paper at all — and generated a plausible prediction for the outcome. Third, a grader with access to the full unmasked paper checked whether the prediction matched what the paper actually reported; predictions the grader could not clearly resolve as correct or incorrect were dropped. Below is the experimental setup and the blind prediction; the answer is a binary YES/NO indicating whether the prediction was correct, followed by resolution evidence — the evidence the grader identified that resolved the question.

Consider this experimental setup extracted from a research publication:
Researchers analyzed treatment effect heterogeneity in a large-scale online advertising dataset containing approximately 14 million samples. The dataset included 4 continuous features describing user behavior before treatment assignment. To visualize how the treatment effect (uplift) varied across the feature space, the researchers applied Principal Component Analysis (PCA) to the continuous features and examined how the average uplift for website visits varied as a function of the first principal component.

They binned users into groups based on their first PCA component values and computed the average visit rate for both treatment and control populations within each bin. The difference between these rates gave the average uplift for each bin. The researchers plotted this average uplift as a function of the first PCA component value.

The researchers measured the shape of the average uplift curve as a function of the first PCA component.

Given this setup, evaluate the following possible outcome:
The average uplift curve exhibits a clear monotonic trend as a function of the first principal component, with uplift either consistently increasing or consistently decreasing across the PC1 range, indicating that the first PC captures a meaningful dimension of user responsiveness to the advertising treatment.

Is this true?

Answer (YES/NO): NO